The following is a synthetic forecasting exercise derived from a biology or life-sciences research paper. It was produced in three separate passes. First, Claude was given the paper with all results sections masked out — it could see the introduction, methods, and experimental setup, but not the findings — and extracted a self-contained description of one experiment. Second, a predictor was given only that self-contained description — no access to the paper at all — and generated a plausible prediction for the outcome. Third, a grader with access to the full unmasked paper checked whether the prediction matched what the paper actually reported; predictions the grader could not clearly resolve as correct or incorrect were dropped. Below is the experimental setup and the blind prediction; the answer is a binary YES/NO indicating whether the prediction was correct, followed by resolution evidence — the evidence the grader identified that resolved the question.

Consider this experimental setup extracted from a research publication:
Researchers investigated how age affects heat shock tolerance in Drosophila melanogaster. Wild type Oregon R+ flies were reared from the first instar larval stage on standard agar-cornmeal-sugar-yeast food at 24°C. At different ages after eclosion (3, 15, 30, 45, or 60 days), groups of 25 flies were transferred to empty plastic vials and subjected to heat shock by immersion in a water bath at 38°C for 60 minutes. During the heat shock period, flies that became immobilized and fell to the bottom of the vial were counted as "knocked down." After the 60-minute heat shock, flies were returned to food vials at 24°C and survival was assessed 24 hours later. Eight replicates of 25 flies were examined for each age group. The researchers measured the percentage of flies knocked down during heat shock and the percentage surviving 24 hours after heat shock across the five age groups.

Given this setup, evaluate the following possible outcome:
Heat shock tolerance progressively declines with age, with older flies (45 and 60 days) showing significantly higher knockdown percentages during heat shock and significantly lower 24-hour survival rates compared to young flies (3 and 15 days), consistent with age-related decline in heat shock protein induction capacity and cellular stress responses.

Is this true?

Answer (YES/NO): YES